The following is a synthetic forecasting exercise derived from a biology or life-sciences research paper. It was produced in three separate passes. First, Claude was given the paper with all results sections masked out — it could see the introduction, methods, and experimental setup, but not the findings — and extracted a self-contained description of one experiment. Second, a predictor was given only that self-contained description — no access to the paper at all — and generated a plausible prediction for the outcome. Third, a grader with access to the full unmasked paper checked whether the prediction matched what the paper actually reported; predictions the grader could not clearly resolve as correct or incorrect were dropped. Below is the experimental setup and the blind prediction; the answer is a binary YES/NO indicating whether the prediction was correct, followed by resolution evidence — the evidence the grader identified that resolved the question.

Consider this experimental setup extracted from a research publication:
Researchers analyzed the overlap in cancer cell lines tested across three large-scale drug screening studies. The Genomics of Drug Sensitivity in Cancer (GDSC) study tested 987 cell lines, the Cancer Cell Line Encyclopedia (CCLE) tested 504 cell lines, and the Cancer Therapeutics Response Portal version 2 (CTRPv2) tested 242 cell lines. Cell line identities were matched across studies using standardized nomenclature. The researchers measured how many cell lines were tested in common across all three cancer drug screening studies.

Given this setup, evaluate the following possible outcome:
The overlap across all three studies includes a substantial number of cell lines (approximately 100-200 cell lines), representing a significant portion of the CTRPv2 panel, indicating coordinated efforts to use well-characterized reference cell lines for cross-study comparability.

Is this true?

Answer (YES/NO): YES